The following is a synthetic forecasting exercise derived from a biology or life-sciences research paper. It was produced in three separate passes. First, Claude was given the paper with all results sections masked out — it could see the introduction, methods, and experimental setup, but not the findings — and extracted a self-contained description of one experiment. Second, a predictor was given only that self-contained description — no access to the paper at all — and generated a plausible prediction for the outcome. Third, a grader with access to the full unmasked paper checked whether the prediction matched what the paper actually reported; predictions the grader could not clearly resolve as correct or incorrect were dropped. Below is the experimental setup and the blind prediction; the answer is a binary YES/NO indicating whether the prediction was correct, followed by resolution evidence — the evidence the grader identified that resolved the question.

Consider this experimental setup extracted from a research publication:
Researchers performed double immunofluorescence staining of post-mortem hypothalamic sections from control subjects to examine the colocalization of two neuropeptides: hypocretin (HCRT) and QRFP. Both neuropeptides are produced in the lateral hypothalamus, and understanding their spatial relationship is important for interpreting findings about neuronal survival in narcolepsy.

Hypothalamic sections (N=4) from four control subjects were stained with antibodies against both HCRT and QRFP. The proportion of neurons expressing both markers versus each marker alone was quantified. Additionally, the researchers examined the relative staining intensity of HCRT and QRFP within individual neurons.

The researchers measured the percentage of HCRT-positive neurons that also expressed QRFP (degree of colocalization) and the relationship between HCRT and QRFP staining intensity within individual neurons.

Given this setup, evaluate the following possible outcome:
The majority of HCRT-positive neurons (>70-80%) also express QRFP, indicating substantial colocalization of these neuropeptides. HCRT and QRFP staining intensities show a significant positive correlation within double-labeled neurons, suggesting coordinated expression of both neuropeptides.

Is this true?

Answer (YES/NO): NO